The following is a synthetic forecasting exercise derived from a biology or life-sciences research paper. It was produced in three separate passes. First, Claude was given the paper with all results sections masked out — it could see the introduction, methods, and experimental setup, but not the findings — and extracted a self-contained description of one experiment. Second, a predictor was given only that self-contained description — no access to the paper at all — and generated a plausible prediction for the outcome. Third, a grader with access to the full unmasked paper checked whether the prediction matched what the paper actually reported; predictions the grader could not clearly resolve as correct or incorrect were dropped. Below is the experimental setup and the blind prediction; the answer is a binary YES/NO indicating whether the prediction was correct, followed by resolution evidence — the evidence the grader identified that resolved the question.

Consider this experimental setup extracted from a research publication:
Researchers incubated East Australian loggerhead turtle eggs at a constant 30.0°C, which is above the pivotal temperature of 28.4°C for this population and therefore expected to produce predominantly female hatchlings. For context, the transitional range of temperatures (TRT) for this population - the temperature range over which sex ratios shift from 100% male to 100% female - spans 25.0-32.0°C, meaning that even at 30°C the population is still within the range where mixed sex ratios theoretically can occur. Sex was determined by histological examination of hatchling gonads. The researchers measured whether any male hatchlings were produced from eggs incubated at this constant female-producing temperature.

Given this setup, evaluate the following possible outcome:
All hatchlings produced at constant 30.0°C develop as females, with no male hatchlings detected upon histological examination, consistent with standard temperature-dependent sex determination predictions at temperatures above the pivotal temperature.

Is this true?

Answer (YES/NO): NO